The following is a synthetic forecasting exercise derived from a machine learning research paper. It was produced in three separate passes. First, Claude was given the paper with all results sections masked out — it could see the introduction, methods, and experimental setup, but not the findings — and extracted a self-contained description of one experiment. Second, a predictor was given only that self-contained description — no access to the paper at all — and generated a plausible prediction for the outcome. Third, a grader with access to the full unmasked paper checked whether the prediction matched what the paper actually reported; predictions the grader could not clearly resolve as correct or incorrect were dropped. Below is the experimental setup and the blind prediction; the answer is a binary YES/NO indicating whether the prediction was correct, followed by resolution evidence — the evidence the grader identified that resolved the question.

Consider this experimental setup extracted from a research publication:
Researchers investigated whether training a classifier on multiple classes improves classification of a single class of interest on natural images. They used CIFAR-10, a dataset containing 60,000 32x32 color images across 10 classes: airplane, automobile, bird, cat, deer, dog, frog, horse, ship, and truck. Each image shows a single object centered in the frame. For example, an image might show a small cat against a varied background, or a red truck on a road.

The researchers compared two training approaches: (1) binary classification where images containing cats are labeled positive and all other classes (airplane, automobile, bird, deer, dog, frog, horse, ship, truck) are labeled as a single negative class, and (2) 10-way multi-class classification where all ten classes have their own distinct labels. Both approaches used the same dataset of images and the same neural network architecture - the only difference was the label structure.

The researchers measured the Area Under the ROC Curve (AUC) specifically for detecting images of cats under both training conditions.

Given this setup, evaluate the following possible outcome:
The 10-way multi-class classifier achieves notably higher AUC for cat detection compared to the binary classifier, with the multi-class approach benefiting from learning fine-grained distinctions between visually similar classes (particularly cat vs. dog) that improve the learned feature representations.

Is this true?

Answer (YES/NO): YES